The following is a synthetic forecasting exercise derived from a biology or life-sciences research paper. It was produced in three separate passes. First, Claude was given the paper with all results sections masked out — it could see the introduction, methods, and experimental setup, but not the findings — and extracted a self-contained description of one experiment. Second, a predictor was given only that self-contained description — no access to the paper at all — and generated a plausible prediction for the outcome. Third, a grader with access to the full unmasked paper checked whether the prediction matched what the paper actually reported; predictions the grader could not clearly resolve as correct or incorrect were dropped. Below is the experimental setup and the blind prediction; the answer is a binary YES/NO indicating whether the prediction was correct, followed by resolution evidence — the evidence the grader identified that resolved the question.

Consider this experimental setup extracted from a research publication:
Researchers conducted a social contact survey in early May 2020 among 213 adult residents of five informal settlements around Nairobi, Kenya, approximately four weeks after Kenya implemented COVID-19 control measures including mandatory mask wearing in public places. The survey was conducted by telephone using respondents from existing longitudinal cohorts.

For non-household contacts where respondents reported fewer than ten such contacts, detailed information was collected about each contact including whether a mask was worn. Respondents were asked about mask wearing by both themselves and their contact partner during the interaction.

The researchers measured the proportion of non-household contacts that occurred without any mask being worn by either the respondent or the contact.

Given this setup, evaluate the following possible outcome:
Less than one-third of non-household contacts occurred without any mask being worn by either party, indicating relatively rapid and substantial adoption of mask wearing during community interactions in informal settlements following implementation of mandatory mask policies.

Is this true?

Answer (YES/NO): YES